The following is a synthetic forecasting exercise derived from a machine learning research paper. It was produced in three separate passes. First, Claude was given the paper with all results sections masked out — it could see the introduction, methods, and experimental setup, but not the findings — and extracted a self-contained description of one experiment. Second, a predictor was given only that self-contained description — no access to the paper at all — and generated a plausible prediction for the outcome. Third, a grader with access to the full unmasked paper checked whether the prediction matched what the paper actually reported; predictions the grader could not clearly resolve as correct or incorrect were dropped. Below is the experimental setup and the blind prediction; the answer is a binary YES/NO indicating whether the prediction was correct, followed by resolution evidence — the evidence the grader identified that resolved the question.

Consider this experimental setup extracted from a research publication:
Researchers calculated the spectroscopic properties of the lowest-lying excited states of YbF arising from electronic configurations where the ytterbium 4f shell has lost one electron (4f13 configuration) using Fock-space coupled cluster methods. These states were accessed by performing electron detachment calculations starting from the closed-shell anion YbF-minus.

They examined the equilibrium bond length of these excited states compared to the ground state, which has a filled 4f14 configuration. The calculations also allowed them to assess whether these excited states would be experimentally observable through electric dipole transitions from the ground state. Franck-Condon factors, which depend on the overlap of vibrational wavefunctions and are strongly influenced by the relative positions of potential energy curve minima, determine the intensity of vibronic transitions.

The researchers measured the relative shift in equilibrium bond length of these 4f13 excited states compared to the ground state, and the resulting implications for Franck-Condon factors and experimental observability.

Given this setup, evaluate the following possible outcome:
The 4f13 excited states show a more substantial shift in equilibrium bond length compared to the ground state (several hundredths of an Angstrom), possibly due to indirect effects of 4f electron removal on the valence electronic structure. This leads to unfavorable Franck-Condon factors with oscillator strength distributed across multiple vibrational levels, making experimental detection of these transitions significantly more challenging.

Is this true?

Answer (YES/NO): YES